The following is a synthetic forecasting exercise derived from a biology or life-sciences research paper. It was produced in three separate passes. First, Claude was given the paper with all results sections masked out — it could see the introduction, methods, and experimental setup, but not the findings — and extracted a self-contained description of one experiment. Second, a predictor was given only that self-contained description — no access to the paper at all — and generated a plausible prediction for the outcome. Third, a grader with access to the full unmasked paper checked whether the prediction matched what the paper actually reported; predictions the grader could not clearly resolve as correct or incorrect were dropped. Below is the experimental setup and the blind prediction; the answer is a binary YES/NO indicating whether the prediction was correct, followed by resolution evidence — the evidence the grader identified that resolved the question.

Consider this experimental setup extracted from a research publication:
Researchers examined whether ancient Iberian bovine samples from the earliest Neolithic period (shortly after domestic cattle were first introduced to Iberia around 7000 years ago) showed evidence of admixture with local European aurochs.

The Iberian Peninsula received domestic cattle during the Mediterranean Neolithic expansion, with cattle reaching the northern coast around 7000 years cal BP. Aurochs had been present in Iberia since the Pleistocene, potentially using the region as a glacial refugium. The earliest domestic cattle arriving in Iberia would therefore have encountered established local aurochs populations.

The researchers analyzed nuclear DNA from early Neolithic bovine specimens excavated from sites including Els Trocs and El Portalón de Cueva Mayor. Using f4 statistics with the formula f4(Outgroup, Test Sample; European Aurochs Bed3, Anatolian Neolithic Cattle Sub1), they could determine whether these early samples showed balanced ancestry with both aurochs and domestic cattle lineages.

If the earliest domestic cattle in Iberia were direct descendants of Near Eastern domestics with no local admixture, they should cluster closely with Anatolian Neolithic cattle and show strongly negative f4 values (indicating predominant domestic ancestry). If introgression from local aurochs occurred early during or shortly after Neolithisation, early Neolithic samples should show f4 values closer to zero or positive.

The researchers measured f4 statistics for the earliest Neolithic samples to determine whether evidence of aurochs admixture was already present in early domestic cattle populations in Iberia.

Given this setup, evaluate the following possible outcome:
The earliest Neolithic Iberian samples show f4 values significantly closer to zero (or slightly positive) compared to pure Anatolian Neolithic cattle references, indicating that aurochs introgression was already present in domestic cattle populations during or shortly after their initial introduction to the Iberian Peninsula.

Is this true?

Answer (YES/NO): YES